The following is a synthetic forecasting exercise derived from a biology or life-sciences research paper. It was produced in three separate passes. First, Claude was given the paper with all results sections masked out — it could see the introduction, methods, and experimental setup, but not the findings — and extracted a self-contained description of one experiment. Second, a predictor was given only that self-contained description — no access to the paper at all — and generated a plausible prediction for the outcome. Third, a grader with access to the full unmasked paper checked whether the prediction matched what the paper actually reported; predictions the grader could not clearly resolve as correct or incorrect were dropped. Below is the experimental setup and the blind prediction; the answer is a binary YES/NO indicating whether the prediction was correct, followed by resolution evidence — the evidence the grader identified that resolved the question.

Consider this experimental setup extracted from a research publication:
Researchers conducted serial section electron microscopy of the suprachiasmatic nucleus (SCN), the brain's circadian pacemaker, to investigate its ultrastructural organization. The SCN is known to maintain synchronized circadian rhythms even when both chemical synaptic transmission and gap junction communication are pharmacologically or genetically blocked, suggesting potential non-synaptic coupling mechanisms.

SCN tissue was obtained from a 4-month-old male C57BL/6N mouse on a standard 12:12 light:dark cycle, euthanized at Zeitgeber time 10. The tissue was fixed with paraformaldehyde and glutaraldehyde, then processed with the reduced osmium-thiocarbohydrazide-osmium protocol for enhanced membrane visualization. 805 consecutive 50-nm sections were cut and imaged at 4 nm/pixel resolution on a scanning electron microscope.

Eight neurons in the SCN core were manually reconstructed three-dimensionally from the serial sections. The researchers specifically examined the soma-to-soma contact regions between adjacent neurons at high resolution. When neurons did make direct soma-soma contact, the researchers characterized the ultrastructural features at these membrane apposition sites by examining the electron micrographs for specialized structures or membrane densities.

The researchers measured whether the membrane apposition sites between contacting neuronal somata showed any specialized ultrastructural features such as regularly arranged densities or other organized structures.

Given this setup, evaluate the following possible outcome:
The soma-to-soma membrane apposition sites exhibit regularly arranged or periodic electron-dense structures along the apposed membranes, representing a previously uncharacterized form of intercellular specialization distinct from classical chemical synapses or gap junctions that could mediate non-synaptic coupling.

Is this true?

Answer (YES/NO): NO